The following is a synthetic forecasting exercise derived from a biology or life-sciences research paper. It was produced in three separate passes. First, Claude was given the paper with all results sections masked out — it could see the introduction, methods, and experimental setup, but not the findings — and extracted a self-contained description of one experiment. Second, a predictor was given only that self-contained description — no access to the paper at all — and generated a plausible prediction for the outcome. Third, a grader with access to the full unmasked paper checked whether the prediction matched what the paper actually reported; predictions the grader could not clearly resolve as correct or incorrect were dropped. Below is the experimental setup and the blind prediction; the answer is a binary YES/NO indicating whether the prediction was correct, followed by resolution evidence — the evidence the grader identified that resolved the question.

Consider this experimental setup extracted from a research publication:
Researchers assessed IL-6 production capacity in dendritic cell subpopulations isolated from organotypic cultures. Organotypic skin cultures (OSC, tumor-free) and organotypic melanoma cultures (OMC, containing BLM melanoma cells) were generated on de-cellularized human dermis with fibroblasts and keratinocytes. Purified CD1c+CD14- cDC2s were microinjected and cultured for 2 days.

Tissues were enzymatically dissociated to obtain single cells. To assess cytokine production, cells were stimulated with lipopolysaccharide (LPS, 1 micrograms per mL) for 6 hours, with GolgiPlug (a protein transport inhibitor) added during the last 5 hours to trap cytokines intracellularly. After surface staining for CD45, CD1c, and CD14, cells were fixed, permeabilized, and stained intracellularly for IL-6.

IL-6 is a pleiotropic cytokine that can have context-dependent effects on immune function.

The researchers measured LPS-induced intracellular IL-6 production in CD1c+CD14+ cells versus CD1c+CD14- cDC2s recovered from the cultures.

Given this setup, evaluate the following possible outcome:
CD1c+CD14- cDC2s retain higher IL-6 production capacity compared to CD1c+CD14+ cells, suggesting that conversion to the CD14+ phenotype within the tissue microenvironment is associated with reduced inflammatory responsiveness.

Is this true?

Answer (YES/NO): NO